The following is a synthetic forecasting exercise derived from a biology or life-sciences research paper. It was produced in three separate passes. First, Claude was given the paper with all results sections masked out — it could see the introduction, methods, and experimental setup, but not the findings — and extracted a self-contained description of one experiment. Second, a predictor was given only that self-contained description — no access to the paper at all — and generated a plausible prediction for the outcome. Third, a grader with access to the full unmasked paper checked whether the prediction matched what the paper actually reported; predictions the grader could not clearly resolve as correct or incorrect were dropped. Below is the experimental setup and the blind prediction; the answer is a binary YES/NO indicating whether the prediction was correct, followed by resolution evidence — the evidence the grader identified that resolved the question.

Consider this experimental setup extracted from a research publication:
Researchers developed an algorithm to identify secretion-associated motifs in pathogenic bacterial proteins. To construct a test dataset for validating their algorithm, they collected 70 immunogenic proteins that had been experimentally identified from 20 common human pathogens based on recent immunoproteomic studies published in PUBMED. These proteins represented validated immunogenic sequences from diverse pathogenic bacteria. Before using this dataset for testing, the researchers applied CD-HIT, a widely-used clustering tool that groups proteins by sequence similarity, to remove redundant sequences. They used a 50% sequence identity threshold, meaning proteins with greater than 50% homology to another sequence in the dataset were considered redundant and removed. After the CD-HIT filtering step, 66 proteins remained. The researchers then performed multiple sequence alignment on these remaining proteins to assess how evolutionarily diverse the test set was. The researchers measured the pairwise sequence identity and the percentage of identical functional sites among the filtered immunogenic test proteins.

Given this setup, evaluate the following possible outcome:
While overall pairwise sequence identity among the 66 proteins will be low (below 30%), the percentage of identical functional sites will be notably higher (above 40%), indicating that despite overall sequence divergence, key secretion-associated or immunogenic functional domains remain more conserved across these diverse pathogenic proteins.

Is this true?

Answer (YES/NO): NO